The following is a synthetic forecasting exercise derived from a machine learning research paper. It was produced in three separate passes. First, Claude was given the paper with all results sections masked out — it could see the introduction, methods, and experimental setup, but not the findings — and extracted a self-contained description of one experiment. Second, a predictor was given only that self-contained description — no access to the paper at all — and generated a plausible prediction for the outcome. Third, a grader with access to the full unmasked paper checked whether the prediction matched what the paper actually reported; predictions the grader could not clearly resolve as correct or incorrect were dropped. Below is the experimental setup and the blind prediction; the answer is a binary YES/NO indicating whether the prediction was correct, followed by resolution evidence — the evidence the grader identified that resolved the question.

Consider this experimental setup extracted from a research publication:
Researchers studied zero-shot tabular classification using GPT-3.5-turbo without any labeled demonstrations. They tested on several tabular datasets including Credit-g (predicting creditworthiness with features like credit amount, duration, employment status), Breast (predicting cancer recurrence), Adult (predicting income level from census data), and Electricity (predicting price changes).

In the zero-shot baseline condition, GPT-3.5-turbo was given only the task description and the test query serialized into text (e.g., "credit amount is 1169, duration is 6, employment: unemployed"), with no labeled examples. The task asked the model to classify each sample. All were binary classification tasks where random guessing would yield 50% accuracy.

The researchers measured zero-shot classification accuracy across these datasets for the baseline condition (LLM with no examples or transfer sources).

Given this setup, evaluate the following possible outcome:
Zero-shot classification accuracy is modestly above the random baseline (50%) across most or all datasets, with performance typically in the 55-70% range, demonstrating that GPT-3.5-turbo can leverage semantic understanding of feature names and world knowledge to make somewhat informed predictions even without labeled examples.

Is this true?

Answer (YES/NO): NO